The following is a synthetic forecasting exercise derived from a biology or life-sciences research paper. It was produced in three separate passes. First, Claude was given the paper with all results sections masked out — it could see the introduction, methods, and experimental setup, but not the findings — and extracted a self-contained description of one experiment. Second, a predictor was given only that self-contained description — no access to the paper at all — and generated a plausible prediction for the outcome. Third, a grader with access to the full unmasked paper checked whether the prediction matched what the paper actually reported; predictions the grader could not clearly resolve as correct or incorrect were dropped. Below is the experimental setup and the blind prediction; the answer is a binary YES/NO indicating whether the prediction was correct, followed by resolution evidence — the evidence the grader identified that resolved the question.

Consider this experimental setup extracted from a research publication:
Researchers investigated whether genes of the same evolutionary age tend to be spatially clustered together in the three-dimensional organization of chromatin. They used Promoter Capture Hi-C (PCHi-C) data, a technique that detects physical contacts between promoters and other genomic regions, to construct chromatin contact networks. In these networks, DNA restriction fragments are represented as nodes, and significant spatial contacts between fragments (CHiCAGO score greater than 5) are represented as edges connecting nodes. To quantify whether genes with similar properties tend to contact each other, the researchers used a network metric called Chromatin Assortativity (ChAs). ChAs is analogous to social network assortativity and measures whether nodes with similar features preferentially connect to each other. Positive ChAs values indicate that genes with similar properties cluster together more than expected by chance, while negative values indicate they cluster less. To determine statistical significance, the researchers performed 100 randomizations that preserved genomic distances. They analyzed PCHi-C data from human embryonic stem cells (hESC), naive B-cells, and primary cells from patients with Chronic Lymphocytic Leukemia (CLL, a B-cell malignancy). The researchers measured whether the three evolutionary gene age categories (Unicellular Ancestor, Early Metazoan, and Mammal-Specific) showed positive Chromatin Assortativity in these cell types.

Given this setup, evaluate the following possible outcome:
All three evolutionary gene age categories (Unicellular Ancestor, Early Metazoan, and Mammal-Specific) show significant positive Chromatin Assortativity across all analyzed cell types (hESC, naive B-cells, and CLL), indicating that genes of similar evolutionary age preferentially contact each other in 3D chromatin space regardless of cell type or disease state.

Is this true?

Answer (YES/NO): YES